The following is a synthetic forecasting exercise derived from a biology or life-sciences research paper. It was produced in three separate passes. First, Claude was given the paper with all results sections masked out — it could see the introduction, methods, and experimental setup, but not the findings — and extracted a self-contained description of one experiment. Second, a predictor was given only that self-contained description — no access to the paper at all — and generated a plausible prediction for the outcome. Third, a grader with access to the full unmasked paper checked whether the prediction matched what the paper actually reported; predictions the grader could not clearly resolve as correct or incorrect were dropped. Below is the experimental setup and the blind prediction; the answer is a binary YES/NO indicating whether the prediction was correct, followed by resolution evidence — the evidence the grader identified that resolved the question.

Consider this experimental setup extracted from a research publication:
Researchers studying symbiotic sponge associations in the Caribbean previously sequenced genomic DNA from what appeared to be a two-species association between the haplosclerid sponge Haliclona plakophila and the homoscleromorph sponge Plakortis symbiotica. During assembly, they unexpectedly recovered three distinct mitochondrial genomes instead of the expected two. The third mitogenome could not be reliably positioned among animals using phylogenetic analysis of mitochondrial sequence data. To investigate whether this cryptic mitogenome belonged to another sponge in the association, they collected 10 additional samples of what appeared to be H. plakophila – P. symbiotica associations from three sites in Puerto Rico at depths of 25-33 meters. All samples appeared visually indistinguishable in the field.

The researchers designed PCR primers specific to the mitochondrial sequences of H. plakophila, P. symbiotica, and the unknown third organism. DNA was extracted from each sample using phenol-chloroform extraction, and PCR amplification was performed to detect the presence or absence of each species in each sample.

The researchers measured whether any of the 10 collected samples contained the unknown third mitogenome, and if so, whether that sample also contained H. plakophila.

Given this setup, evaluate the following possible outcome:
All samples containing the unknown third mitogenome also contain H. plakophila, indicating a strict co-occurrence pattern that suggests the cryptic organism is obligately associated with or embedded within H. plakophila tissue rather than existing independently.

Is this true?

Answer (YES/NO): NO